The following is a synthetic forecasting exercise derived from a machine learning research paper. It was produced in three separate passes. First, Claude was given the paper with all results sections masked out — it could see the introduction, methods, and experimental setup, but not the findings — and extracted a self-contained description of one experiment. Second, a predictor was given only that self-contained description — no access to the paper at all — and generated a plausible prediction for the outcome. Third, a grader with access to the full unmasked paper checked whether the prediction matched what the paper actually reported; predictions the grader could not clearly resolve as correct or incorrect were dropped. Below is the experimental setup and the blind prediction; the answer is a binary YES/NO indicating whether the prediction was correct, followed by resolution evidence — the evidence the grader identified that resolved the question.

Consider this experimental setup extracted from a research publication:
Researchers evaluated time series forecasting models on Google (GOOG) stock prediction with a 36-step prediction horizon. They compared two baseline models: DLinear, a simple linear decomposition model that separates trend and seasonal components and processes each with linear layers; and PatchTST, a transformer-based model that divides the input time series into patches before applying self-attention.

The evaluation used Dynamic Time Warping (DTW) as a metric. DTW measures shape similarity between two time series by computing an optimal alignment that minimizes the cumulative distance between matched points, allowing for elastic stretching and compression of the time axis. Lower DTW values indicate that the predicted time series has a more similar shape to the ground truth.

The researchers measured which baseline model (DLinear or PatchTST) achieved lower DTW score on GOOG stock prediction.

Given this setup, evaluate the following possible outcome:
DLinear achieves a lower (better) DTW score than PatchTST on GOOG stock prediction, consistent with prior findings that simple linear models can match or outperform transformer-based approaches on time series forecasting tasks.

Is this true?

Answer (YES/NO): YES